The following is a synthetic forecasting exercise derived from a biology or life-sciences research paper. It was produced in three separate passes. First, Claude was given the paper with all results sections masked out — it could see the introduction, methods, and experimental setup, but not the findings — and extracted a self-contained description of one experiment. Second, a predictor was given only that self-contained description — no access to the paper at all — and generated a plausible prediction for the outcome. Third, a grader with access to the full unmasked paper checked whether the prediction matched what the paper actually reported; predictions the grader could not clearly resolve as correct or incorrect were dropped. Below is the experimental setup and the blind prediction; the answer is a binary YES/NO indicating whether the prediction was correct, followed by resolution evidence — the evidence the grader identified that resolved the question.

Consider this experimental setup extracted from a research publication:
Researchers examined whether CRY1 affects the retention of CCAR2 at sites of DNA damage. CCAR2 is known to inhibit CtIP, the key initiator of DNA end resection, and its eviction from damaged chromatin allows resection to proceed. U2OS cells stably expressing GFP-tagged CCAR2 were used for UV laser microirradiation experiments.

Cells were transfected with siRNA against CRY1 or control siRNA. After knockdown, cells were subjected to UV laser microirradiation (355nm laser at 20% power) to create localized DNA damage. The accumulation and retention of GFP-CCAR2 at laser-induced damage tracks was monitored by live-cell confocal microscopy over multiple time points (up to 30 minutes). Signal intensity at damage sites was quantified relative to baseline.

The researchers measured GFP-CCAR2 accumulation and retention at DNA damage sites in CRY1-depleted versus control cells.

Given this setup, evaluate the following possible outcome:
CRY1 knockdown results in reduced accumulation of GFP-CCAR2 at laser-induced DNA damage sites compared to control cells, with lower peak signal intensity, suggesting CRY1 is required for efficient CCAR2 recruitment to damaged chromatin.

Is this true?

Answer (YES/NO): NO